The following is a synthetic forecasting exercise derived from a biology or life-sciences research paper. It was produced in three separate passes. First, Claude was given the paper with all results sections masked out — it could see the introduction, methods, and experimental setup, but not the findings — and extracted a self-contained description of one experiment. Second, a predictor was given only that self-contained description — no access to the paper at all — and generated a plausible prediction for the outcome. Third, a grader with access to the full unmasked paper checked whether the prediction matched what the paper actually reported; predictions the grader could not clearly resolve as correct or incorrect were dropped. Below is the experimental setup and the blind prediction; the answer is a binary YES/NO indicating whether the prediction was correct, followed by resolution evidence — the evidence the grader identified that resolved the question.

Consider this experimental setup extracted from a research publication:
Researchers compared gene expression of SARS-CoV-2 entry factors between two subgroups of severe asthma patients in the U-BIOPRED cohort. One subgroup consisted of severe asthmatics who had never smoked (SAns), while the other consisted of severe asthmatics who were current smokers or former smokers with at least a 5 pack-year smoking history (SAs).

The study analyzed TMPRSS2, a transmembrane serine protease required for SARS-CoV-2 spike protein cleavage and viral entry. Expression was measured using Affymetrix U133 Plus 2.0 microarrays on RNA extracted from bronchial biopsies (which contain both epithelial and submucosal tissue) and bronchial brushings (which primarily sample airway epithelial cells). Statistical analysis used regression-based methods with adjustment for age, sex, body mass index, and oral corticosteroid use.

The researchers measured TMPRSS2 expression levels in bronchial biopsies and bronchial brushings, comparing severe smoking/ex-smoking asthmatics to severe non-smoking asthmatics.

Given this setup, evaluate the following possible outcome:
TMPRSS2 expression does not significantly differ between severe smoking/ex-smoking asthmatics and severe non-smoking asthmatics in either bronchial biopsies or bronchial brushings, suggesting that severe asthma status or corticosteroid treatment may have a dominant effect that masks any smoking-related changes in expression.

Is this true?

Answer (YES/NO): NO